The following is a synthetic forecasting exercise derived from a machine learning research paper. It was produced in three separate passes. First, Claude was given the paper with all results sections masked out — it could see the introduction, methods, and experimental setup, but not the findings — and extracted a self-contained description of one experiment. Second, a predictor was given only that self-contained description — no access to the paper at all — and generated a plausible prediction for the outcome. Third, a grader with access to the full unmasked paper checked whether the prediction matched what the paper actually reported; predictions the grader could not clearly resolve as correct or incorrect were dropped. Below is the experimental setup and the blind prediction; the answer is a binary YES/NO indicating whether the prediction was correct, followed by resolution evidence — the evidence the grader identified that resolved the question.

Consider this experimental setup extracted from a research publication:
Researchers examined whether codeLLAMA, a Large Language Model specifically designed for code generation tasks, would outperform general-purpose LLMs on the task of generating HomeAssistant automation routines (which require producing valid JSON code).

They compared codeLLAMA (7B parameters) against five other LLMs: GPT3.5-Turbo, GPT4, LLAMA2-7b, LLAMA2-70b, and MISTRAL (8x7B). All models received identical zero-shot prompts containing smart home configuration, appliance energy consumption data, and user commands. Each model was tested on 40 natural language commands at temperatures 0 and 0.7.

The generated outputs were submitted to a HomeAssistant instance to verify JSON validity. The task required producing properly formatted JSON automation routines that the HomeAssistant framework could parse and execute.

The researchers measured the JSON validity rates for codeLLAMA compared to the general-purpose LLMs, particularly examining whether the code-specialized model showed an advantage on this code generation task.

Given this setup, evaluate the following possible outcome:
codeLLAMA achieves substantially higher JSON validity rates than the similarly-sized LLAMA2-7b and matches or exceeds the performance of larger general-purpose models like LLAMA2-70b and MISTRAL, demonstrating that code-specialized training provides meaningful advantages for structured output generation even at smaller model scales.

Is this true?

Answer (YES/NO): NO